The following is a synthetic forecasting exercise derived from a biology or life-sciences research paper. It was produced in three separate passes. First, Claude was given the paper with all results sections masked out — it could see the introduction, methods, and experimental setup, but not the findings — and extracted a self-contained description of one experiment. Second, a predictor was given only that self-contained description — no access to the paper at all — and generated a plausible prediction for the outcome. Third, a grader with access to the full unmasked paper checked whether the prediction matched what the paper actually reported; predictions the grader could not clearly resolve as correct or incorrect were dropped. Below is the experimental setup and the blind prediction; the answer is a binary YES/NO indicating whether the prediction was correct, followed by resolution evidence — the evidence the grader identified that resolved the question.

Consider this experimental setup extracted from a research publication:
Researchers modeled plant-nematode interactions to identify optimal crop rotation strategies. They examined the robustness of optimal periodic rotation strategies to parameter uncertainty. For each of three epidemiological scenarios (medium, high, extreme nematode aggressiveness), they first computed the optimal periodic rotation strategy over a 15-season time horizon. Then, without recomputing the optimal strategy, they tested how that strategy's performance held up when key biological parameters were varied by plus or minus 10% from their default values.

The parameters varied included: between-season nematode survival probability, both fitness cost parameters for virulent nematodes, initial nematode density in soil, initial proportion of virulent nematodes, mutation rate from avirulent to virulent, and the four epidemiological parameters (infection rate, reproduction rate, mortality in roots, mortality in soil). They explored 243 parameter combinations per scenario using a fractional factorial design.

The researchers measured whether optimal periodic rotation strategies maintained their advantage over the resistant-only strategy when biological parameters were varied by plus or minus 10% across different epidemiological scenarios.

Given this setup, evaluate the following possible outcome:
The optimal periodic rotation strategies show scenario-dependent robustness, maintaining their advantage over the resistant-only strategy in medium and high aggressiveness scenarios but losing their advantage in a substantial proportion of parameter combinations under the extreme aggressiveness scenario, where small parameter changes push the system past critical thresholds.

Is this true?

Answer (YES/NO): NO